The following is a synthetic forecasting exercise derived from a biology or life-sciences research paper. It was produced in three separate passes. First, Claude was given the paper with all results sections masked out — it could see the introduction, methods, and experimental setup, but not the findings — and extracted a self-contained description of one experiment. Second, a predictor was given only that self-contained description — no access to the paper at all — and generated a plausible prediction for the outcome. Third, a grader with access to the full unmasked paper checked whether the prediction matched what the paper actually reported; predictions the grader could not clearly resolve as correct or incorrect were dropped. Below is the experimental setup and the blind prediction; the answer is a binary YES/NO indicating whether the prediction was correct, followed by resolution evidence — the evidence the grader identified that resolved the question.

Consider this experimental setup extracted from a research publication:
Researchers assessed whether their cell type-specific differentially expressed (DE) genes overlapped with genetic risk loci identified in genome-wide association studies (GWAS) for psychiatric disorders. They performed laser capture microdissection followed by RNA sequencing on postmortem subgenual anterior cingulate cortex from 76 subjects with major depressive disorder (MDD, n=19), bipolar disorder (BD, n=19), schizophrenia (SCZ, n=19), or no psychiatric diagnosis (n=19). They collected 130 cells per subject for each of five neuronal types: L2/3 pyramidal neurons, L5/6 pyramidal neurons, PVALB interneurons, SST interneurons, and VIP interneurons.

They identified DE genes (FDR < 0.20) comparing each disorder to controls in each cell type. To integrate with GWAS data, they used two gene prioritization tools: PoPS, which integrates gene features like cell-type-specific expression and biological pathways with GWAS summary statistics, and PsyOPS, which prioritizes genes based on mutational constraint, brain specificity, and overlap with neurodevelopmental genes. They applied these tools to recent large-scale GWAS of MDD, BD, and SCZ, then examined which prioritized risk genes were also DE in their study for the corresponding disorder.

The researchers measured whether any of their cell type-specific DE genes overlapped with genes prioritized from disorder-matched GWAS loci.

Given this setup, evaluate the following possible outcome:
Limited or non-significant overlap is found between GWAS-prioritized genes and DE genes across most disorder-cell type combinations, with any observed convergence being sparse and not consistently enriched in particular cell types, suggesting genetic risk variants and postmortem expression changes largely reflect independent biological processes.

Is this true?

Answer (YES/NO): NO